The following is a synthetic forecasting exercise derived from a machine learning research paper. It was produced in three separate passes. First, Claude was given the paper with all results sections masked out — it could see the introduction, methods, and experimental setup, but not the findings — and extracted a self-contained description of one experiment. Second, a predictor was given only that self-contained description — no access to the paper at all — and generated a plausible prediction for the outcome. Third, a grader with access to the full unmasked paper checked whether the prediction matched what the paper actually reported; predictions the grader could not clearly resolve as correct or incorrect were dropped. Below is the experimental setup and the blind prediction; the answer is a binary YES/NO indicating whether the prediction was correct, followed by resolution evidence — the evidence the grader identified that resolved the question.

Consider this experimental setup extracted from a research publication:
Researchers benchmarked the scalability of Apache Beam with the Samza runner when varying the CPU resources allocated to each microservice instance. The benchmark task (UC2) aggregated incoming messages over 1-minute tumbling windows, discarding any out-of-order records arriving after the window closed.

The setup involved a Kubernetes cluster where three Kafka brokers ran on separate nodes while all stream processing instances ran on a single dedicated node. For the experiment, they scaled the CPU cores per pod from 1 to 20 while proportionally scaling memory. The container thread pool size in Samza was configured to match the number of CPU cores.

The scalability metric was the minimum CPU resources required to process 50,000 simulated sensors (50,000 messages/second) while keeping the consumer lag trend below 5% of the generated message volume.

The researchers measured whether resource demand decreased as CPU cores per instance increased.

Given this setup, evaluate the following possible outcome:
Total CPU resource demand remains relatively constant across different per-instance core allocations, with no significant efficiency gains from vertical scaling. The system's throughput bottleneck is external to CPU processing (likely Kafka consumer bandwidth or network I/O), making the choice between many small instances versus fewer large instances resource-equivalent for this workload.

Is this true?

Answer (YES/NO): NO